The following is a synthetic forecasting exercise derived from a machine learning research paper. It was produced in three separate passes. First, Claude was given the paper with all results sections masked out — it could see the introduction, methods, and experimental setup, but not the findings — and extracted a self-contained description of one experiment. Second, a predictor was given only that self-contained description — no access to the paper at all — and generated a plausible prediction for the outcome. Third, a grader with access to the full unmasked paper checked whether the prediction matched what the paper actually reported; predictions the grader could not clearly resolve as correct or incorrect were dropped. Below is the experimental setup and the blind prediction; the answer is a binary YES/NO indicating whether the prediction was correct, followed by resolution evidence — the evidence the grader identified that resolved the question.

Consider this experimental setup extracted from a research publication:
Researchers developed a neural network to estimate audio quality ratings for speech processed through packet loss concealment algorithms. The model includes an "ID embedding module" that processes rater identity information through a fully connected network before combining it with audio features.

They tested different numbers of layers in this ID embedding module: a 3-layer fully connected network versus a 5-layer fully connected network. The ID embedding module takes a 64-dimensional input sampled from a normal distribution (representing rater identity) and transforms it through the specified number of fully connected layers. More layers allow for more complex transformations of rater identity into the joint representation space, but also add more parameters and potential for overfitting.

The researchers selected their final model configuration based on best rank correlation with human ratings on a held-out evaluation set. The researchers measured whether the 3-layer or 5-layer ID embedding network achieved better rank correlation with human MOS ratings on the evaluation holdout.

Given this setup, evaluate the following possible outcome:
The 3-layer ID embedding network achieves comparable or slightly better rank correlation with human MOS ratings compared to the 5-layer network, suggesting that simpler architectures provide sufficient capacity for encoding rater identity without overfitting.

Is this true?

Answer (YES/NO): NO